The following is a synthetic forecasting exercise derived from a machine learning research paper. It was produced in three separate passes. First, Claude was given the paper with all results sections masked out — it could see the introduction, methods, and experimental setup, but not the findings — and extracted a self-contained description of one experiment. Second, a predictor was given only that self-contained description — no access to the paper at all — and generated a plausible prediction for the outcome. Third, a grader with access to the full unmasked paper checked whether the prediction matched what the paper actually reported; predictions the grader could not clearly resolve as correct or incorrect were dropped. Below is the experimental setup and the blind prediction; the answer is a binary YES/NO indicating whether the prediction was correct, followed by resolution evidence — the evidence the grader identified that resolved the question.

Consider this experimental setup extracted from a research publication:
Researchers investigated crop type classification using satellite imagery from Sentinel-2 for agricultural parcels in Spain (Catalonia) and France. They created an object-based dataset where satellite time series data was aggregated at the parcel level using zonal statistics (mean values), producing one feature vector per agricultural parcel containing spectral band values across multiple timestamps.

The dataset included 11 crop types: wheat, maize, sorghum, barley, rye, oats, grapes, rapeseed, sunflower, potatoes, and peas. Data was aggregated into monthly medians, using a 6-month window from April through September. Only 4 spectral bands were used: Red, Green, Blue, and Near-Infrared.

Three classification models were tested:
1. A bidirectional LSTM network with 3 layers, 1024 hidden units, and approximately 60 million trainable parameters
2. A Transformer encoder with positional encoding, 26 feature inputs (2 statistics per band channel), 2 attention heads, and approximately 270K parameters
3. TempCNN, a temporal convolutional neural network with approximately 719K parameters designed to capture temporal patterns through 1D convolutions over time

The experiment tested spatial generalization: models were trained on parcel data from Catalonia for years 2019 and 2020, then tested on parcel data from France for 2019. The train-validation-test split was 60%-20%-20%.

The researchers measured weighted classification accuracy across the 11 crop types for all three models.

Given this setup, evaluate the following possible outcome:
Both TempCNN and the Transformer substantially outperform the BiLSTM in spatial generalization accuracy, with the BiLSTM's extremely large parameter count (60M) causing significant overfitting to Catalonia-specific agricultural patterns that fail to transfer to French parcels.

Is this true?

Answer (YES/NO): NO